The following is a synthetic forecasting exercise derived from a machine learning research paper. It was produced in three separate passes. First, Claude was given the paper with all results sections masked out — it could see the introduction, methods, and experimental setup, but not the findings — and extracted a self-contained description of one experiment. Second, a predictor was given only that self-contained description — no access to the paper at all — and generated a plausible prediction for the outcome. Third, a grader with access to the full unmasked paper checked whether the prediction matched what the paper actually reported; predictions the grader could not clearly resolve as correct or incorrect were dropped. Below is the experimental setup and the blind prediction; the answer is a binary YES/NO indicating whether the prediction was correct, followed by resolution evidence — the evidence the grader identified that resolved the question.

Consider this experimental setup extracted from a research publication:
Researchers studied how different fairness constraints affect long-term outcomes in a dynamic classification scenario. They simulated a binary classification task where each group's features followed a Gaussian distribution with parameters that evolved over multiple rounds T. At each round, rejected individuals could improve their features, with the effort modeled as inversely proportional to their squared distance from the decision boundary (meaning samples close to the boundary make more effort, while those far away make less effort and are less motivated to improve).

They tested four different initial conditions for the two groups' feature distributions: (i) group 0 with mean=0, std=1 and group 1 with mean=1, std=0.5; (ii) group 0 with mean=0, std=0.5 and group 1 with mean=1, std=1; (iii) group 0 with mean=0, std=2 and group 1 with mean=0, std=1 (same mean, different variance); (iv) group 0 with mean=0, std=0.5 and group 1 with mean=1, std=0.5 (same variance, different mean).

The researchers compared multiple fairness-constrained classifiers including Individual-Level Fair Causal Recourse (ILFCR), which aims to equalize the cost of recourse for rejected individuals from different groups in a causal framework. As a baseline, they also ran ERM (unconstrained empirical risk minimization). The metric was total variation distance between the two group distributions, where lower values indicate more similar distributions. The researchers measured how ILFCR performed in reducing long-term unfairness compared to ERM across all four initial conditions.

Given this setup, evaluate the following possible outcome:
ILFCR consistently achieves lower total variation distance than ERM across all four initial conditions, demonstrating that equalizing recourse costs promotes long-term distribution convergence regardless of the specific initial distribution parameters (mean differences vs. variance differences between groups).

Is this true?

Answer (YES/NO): NO